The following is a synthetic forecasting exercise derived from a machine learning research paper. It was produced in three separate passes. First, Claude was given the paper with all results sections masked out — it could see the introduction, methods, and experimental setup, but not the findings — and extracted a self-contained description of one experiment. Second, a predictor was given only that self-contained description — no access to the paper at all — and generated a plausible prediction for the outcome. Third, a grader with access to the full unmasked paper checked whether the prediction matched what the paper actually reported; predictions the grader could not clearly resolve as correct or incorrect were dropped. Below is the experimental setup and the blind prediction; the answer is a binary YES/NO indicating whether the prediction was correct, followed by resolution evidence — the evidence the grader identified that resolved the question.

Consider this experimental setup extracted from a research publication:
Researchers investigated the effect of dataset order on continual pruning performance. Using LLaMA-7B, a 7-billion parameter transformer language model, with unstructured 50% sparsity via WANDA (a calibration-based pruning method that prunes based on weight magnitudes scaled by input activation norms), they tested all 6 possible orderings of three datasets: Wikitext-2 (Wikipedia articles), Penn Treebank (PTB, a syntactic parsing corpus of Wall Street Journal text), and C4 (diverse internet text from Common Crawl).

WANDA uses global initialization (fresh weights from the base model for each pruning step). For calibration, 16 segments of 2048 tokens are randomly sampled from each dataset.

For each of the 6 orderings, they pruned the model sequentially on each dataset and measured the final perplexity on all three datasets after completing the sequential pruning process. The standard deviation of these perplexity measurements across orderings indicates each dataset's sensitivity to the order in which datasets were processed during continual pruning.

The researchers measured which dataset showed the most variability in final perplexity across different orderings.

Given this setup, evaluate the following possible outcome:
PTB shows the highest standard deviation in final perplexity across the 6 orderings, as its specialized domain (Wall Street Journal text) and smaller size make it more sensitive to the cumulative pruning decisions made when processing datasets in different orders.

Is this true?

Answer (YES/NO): YES